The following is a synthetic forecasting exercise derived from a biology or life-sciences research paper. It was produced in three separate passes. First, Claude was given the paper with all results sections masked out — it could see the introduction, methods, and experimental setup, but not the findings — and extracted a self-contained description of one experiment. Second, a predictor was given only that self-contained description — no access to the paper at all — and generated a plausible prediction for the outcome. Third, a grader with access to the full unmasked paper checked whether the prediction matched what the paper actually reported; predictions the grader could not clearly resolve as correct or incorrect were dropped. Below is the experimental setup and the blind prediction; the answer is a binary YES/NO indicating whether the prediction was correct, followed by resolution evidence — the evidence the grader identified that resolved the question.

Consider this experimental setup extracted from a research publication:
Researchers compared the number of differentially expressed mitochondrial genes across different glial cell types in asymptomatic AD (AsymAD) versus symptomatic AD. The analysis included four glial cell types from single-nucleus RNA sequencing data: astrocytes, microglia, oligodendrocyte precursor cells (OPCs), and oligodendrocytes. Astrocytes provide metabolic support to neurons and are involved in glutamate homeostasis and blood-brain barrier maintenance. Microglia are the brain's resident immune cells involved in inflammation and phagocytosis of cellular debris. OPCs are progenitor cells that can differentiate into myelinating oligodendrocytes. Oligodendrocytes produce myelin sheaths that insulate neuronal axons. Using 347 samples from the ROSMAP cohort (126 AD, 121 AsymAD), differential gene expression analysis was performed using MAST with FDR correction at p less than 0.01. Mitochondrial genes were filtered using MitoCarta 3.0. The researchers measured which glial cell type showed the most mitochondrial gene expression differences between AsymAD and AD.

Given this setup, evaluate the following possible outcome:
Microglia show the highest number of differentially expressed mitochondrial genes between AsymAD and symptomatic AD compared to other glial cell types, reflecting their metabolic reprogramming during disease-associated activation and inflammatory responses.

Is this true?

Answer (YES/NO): NO